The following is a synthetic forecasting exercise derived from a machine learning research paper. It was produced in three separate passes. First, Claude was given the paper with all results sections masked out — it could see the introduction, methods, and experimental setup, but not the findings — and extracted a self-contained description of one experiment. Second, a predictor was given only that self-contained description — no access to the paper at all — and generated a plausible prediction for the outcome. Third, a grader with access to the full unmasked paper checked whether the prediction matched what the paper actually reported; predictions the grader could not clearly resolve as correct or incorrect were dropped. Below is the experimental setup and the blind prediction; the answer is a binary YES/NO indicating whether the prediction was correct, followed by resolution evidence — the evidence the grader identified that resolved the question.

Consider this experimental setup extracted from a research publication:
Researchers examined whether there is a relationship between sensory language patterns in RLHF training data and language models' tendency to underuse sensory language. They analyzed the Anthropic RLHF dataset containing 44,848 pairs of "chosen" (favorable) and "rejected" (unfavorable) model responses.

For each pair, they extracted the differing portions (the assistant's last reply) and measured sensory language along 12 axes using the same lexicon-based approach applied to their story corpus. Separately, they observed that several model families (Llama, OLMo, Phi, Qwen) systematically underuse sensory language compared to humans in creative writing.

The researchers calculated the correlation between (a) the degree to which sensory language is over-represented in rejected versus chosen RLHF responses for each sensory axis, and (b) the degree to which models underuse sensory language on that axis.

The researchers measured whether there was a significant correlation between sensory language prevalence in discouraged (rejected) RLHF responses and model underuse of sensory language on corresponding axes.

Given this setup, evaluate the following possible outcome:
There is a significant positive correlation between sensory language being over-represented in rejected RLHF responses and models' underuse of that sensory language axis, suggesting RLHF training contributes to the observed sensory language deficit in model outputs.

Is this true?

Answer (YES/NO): YES